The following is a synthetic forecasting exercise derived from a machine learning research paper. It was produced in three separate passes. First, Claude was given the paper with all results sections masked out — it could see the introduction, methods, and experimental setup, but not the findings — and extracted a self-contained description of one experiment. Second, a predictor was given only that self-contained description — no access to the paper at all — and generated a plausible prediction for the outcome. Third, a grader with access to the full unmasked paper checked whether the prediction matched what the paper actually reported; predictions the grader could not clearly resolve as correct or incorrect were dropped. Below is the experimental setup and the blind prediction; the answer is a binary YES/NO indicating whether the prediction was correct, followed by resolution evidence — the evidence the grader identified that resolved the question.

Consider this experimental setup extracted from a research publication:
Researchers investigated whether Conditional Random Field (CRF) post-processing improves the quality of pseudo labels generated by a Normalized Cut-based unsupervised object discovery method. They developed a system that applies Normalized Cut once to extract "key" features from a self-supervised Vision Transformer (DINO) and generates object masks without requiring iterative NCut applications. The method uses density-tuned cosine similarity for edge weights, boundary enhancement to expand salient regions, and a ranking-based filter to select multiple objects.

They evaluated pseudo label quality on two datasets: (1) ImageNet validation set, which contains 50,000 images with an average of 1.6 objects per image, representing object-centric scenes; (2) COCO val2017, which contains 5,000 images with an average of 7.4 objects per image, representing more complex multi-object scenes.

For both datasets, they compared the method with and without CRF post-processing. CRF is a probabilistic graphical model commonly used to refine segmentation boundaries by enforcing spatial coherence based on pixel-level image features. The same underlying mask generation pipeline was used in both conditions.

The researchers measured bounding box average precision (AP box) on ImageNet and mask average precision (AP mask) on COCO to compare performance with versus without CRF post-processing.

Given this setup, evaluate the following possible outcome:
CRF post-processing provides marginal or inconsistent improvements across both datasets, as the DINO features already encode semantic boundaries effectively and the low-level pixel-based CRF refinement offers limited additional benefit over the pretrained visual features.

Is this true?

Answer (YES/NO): NO